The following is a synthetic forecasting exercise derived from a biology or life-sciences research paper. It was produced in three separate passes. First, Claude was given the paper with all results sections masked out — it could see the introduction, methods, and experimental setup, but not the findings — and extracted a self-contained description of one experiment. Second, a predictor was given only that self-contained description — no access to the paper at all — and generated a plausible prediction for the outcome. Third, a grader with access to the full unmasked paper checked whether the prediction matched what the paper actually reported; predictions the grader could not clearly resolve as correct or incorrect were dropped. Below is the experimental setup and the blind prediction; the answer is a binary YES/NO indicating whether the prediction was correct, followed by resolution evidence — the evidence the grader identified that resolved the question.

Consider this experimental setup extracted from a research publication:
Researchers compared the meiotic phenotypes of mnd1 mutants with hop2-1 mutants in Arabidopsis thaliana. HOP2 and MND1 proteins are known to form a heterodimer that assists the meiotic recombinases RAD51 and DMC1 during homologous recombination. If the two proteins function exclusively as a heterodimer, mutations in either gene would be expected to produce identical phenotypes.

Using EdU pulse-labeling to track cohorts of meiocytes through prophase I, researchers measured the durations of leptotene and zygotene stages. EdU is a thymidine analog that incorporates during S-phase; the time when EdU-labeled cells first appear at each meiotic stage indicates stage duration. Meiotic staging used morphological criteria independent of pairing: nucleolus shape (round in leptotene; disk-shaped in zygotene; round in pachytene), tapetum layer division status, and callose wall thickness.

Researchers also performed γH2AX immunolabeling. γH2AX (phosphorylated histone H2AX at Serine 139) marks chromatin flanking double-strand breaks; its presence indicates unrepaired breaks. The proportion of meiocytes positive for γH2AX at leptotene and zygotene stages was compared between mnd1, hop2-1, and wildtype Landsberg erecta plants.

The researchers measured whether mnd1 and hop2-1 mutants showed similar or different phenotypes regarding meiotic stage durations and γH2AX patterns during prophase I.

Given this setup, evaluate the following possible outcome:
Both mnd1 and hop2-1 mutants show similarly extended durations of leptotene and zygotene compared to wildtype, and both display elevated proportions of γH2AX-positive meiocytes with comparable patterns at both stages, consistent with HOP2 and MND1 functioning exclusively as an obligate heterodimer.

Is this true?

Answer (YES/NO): NO